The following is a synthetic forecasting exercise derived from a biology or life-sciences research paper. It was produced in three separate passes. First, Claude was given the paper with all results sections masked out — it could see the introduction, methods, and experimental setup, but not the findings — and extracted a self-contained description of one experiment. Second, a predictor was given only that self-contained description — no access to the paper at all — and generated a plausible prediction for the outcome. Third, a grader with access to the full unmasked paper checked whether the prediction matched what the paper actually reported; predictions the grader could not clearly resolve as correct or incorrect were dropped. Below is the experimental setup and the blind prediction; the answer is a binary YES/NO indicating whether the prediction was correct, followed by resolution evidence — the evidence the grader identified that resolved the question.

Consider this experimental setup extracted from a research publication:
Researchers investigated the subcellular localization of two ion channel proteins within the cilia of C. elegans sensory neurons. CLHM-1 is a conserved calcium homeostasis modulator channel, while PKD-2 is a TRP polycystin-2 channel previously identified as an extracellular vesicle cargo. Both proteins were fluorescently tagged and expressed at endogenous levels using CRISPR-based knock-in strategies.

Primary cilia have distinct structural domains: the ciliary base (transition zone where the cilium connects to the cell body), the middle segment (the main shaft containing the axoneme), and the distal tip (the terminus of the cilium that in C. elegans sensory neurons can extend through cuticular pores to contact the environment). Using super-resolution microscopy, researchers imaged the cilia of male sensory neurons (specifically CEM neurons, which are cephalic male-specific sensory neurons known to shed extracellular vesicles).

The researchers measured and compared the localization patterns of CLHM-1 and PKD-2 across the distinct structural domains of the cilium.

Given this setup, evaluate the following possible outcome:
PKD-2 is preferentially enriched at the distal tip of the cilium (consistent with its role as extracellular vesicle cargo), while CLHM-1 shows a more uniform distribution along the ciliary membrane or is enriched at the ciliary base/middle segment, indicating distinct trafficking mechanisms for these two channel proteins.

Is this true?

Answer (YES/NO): YES